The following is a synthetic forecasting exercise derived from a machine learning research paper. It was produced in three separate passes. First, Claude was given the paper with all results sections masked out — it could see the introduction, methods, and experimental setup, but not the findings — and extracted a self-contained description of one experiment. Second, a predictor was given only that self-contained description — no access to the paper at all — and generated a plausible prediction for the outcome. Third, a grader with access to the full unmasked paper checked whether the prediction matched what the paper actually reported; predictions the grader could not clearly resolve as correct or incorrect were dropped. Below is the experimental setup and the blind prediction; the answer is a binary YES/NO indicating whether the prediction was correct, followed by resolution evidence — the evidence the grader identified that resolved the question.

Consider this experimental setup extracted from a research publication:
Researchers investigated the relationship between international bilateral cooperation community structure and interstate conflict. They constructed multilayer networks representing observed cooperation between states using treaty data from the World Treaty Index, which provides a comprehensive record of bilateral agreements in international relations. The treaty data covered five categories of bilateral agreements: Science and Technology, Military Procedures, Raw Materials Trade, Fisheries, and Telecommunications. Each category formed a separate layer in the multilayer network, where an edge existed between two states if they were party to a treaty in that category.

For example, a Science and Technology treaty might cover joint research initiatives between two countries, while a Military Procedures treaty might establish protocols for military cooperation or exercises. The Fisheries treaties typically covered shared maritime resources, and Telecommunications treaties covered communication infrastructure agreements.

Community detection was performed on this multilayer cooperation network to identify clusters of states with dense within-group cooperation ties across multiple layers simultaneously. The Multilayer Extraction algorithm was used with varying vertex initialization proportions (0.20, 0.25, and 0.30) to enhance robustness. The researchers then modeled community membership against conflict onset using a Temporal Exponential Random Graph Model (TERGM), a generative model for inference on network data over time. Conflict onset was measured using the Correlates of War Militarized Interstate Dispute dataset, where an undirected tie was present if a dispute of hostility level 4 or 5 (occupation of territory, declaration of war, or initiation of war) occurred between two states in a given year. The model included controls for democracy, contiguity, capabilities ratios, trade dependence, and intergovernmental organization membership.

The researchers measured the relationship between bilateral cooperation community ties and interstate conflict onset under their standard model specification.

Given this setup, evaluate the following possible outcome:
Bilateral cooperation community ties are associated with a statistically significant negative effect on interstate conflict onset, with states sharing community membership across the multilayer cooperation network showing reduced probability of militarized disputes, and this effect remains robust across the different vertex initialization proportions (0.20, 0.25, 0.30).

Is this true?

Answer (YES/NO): NO